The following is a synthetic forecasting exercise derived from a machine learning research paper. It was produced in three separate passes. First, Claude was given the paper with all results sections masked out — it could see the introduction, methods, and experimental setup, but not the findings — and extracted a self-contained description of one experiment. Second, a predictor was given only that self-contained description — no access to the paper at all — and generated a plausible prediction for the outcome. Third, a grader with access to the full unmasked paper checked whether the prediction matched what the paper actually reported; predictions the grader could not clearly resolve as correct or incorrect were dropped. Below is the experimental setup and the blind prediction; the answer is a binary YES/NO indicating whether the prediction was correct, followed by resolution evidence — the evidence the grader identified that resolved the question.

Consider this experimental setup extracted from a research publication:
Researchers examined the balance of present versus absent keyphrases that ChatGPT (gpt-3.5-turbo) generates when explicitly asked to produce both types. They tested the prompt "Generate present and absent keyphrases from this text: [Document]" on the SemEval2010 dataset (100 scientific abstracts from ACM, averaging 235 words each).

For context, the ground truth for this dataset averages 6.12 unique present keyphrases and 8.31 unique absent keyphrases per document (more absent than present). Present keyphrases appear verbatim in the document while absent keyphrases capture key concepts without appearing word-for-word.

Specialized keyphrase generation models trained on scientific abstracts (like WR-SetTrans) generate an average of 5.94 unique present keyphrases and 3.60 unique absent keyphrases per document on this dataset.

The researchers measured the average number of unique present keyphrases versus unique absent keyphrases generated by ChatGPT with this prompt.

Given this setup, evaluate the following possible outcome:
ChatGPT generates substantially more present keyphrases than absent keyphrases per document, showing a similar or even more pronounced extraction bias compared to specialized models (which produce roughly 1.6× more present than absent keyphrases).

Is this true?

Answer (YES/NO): YES